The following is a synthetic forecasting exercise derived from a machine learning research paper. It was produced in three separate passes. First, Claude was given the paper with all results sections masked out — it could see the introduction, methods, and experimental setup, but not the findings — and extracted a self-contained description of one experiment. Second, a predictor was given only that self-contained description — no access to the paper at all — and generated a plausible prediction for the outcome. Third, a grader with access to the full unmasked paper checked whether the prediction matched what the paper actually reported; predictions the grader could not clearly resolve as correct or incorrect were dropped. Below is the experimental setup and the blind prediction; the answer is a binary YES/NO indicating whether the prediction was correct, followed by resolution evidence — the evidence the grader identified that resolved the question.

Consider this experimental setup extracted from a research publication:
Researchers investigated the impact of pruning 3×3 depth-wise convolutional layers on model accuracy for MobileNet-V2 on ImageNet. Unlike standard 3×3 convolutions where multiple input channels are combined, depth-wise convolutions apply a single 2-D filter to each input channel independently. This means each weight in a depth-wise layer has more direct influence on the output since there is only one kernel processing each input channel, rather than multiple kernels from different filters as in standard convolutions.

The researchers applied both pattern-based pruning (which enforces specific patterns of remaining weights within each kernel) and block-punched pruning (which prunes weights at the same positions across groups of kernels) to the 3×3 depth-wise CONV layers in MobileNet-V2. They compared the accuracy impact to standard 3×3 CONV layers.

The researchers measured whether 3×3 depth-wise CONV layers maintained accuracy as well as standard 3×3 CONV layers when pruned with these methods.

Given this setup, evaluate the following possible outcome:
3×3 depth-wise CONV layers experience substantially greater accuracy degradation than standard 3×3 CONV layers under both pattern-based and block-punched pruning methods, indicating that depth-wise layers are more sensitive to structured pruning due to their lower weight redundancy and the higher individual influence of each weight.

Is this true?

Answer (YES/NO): YES